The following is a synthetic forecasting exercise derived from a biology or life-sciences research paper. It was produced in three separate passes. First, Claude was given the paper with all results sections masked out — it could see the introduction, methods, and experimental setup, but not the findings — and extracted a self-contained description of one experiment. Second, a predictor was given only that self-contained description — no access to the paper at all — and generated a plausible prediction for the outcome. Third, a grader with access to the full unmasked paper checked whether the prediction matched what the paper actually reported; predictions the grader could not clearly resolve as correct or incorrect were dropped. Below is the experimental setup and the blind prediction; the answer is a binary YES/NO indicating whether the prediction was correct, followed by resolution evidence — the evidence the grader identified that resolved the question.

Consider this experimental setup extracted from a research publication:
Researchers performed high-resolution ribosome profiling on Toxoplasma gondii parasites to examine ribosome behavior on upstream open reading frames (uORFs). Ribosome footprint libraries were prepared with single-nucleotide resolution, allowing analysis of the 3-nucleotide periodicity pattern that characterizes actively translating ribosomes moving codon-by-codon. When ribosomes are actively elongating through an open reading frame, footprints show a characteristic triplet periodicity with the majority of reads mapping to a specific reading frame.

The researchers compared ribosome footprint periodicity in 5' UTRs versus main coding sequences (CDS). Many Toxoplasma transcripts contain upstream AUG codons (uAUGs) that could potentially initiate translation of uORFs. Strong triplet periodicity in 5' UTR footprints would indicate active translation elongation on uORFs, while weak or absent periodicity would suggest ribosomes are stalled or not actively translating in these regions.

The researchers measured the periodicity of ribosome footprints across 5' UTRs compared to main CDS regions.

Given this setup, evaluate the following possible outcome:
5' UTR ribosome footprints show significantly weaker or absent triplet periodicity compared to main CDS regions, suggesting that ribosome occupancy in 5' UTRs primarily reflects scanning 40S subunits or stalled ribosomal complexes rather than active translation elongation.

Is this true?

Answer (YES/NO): NO